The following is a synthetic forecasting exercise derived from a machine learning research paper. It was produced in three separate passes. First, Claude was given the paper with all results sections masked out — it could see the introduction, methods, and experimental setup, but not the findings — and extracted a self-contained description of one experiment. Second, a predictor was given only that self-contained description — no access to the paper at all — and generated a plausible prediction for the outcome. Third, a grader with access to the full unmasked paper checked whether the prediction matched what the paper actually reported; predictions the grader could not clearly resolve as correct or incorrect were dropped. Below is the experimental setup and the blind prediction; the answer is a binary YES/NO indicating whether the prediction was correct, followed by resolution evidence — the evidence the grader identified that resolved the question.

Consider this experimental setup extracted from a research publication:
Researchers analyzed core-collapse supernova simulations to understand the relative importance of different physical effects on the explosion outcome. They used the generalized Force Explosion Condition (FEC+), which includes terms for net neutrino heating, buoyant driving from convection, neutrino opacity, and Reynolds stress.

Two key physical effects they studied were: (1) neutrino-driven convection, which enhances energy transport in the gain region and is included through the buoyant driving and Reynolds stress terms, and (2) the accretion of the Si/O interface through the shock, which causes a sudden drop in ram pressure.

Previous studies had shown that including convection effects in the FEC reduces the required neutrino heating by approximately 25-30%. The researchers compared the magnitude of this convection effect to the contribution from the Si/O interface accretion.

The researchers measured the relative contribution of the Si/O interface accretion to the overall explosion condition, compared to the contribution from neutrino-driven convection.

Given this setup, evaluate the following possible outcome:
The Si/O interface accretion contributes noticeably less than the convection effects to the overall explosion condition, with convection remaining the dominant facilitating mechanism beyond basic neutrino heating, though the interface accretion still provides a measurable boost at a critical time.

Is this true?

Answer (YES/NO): YES